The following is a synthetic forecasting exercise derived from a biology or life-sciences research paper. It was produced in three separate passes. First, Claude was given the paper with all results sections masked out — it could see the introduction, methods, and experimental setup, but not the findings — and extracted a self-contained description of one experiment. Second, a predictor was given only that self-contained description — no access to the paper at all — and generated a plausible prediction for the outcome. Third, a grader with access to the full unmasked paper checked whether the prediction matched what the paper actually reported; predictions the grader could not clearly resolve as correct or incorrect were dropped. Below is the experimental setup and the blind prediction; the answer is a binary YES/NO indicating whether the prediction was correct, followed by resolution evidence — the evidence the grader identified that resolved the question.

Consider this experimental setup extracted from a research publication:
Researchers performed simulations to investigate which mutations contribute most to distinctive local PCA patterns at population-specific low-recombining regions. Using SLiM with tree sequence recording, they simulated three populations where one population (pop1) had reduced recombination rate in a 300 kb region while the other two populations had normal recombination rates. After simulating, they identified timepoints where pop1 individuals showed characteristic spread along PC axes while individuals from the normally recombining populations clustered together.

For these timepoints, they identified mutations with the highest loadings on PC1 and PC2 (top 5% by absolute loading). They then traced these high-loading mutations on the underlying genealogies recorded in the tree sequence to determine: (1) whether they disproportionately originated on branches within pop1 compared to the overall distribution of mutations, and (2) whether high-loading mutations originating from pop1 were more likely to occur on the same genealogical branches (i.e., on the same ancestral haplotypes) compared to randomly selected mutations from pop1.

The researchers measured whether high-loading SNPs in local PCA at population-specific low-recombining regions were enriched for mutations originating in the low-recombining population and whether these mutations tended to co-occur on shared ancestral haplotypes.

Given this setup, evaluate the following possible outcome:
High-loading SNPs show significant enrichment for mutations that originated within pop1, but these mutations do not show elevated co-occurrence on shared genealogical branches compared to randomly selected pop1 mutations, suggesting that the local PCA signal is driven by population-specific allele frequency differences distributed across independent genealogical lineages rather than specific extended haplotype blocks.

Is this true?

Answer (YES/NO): NO